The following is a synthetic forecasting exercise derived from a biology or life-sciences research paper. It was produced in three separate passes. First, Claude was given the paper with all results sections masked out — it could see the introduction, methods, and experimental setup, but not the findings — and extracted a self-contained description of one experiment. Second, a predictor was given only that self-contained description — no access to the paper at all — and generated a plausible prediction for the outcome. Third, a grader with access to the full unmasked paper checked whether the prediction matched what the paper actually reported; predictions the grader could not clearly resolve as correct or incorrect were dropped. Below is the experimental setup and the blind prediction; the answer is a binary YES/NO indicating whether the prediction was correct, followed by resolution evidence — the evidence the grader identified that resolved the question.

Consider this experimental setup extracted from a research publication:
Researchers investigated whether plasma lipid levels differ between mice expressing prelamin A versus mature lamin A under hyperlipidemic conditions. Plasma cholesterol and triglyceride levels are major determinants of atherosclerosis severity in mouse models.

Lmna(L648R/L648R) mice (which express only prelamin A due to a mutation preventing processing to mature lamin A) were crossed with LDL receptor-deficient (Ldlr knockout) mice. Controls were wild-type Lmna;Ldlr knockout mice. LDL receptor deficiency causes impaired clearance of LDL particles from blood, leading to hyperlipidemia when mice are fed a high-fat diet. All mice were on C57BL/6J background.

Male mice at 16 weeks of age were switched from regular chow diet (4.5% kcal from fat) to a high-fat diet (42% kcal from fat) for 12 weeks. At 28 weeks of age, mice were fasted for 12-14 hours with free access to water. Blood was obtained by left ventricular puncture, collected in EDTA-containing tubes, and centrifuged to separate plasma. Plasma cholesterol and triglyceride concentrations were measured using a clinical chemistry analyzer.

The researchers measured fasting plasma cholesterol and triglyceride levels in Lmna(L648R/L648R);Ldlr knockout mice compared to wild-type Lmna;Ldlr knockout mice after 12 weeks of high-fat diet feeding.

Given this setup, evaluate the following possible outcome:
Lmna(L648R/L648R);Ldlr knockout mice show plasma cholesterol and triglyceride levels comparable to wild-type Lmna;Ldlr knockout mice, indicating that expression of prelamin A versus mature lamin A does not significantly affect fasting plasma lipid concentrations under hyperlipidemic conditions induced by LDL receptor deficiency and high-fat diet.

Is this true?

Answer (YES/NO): YES